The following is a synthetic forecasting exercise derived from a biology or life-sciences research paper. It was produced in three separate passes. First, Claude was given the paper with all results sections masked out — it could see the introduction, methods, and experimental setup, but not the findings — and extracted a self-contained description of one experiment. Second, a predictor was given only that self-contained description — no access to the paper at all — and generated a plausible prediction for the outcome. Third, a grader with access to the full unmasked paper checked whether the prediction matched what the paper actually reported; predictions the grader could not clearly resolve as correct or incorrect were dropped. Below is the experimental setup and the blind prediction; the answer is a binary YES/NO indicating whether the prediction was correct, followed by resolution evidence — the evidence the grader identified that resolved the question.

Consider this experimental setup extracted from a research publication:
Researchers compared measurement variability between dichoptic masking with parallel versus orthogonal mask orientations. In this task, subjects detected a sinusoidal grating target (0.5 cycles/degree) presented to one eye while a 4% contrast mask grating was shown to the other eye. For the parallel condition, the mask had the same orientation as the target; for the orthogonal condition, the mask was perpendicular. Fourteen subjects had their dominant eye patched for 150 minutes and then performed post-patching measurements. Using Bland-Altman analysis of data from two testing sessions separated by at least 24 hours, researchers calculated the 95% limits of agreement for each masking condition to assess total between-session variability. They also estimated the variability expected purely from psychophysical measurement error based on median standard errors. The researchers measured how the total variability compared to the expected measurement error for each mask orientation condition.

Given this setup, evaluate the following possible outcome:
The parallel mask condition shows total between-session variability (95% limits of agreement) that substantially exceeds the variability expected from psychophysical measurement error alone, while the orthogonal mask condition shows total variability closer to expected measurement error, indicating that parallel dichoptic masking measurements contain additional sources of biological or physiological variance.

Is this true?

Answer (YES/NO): YES